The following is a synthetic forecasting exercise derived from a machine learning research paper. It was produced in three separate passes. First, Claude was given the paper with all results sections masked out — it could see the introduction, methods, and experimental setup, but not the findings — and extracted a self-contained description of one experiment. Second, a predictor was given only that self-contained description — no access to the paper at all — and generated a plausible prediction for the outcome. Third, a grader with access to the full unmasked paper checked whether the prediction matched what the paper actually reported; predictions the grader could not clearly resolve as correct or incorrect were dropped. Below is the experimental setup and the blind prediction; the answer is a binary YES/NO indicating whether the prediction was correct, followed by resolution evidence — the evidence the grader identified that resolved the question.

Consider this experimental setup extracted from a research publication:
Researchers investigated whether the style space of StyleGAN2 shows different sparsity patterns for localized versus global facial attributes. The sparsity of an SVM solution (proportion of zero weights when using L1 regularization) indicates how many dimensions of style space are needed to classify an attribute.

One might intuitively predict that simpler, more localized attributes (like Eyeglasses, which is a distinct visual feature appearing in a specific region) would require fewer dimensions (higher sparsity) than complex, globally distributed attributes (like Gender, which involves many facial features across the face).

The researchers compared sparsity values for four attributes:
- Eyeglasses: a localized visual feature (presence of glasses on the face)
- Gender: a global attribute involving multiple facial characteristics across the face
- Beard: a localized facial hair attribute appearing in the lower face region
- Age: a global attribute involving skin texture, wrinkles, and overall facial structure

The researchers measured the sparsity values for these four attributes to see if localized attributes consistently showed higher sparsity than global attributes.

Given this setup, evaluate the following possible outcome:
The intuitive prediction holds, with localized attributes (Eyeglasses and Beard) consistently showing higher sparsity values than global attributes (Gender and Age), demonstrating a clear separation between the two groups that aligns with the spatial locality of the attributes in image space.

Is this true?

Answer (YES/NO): NO